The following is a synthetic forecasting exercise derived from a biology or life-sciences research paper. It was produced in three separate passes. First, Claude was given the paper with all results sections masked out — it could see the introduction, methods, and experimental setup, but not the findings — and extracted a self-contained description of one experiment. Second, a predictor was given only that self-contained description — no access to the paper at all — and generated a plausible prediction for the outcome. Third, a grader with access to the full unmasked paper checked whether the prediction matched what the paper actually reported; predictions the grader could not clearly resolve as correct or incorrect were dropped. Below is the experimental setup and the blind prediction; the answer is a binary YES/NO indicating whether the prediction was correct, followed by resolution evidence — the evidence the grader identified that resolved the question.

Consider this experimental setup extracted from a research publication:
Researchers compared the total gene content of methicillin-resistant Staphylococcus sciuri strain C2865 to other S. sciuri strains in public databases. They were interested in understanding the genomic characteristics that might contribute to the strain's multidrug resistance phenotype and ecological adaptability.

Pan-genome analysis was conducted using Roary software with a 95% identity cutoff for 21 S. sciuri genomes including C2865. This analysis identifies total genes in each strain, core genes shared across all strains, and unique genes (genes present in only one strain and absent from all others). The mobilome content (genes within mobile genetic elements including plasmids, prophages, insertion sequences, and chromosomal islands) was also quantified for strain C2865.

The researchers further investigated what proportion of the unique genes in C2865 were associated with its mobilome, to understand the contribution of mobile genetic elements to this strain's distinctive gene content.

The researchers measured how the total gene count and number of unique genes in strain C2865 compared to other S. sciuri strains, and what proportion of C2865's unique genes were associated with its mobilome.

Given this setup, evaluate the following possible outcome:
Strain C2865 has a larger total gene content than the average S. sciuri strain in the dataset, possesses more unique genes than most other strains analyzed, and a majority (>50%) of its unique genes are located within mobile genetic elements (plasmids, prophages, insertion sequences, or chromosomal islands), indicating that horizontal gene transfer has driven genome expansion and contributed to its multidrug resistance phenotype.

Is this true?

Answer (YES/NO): YES